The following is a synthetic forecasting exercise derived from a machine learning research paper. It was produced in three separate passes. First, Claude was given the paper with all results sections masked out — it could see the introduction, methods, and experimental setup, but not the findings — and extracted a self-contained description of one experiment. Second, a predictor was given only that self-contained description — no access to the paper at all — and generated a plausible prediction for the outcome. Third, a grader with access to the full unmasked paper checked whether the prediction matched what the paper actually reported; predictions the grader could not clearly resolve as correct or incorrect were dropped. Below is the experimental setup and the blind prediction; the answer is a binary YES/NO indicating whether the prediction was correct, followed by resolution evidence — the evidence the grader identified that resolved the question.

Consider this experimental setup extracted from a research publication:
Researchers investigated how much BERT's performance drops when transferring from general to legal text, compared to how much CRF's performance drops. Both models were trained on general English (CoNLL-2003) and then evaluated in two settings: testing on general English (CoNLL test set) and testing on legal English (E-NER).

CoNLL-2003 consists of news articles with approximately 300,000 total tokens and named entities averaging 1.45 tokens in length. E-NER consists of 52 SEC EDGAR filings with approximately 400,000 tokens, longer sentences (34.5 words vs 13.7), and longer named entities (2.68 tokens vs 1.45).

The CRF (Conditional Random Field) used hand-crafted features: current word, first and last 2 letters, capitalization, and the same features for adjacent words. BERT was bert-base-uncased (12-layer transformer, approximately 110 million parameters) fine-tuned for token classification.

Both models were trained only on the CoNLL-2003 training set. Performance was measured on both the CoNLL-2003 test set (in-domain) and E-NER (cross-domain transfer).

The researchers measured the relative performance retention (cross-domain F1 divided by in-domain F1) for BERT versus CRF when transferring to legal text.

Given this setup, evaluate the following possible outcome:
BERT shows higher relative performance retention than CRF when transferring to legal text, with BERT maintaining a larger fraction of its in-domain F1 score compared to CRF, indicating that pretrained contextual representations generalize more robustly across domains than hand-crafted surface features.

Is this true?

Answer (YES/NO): YES